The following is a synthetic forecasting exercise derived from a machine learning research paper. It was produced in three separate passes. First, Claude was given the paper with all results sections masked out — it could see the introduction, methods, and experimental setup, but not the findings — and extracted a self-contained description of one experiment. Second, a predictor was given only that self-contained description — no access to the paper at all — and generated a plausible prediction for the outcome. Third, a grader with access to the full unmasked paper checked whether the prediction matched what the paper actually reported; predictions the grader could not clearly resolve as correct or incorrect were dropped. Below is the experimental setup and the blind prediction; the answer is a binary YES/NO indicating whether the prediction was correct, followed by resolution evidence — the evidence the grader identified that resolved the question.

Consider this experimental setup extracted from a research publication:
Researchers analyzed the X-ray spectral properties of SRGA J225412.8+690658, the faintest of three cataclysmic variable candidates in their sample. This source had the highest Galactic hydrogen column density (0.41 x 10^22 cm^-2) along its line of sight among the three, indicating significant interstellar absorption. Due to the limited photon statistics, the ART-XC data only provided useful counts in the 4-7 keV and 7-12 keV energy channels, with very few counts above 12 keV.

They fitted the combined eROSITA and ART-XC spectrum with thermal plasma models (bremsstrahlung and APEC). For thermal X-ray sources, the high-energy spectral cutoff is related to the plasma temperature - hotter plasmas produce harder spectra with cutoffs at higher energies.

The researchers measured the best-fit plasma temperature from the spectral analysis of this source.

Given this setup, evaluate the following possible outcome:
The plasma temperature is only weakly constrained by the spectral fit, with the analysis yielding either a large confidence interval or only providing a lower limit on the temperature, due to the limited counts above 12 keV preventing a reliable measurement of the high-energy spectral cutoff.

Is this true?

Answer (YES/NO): YES